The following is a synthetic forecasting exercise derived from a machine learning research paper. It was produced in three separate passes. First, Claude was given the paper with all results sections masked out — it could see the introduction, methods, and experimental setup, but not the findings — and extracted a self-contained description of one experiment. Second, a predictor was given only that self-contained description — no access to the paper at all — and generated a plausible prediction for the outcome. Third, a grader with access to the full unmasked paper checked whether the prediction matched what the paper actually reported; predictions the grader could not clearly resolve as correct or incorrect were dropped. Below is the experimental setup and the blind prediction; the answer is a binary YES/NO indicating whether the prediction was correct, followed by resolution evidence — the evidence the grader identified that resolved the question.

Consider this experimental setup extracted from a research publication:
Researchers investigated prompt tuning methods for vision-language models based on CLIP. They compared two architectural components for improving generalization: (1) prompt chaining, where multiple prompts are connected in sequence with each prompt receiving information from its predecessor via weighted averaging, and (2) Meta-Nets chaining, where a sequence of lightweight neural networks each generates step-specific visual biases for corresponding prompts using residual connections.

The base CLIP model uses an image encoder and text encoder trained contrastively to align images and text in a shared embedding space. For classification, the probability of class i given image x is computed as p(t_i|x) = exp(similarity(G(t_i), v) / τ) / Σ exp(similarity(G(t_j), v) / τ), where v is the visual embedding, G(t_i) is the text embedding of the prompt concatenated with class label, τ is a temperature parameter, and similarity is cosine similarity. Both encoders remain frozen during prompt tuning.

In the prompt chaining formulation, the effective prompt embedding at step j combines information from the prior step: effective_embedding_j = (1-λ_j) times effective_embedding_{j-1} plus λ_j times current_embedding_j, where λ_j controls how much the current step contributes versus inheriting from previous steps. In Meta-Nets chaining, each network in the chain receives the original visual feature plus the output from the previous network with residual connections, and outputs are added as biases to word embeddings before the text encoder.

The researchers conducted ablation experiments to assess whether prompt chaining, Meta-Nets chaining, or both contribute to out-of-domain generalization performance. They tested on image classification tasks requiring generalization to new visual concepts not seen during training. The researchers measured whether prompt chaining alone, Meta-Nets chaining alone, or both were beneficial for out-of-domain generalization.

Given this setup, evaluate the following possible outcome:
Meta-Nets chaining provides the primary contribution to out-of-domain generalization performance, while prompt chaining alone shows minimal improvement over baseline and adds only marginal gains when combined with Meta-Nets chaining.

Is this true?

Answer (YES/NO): NO